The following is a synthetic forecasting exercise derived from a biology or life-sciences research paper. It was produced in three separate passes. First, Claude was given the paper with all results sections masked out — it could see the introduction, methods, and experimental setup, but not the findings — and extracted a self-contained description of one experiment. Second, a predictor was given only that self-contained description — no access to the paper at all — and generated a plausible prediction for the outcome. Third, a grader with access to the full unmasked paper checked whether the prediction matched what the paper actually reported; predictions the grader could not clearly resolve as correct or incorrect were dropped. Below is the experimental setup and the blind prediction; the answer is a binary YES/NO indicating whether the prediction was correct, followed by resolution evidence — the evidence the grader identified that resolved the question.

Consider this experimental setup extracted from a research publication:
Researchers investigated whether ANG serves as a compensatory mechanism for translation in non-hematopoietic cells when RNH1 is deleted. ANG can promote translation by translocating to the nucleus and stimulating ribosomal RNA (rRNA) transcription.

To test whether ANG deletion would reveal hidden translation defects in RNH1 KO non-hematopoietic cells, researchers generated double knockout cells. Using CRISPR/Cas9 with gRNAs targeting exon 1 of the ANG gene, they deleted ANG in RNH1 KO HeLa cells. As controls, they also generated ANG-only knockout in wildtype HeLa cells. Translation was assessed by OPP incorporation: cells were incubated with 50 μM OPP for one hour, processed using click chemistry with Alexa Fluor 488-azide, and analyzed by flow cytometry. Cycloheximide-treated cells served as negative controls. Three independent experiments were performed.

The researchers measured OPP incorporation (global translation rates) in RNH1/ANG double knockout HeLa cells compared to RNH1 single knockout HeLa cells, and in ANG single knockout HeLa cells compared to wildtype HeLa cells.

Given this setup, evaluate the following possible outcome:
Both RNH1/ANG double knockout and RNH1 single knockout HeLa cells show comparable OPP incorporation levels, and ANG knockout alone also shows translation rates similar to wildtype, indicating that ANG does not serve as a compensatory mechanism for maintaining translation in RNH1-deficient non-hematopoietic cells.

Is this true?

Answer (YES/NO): NO